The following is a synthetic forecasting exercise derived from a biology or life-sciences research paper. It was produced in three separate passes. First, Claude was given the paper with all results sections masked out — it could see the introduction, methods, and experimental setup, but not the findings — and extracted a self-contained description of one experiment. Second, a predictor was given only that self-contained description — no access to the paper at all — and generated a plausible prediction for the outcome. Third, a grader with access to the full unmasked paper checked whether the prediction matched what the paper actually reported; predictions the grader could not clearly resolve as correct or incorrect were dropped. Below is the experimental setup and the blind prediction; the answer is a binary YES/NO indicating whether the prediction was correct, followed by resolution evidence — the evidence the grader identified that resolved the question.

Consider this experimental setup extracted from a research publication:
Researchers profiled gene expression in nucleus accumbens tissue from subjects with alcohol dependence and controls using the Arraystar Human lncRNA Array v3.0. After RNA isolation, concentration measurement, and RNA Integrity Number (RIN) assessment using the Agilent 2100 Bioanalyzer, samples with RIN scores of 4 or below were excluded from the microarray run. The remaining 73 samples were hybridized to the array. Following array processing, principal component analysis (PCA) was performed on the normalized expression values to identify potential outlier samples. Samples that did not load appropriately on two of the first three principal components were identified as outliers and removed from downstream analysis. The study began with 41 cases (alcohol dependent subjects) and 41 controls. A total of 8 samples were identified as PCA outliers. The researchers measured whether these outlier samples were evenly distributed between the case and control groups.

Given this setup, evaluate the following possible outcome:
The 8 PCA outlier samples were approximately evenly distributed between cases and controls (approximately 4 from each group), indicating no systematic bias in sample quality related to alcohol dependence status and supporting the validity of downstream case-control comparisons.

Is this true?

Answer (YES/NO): NO